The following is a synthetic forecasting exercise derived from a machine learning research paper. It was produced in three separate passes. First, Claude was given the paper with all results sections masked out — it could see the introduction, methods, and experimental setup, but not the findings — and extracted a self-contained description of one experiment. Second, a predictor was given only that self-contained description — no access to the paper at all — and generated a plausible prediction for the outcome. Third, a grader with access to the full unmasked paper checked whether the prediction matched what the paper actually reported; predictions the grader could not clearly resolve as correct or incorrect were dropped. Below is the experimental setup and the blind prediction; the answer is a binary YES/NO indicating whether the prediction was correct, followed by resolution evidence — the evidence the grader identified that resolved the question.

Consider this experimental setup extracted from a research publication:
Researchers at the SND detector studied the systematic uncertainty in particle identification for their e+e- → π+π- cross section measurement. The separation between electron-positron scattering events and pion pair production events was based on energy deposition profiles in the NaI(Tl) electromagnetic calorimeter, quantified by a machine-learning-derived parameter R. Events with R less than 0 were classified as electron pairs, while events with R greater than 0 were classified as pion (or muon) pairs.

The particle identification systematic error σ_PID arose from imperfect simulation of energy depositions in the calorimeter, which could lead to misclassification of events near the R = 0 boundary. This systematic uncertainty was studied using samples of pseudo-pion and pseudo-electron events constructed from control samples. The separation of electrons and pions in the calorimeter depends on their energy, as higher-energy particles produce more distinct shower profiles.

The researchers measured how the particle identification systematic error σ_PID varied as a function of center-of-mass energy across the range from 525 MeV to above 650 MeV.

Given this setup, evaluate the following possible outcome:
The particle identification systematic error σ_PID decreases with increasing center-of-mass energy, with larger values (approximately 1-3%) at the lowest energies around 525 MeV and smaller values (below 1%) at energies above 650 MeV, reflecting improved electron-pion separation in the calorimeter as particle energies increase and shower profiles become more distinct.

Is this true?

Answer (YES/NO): NO